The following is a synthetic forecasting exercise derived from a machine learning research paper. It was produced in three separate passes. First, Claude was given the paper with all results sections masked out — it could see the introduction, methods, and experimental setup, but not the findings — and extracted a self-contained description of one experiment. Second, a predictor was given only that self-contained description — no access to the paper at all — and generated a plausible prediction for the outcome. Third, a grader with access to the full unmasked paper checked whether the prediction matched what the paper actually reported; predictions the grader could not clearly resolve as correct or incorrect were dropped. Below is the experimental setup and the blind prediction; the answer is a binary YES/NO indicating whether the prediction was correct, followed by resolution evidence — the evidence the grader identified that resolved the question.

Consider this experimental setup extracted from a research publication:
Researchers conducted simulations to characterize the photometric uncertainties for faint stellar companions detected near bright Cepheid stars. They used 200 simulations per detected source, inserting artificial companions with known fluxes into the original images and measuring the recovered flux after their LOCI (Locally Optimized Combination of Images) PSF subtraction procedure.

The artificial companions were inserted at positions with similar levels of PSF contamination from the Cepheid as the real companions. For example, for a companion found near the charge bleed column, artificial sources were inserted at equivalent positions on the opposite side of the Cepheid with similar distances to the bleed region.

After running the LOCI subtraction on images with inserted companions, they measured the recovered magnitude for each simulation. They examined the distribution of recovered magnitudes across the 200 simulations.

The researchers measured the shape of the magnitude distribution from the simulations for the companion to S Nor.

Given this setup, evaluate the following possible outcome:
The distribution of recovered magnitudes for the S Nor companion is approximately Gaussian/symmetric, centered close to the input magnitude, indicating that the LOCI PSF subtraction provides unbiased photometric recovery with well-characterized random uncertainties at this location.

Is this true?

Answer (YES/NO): NO